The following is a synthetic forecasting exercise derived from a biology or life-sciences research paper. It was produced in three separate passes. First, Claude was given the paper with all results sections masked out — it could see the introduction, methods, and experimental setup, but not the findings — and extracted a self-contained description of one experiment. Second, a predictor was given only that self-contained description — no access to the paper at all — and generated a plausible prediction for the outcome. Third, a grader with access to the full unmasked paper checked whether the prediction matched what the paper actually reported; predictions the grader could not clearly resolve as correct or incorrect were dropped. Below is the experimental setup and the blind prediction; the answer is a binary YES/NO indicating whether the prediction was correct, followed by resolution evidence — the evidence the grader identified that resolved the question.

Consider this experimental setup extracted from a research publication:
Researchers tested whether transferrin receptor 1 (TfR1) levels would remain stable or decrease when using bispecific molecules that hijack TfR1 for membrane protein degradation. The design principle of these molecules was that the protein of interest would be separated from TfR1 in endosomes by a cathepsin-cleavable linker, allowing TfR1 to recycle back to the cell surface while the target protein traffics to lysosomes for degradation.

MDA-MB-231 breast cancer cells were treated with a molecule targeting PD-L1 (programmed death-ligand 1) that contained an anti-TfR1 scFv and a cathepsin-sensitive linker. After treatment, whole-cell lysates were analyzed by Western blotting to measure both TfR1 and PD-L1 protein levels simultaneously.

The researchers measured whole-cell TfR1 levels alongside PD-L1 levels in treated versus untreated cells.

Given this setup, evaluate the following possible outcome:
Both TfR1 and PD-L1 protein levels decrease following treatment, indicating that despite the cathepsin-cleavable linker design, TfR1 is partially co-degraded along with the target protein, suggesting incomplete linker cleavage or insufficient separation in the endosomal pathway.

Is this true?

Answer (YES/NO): NO